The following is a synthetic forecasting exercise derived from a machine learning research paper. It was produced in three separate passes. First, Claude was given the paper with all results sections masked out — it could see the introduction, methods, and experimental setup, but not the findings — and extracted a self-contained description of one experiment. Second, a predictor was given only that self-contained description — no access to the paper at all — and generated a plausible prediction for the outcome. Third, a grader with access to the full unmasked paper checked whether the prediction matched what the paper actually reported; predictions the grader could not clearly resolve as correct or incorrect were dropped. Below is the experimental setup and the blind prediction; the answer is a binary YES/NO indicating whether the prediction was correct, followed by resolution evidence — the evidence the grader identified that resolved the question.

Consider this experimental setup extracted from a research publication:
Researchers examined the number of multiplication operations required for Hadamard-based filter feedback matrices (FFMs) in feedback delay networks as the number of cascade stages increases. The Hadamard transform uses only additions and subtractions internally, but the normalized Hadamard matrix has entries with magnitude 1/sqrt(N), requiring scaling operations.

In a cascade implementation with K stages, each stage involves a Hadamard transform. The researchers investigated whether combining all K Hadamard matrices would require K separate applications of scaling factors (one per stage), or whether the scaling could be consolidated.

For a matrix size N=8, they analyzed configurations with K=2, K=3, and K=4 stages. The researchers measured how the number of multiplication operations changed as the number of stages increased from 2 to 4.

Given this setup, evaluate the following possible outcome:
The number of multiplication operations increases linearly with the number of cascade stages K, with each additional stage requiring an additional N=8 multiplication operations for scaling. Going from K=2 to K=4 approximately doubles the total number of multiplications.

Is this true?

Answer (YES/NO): NO